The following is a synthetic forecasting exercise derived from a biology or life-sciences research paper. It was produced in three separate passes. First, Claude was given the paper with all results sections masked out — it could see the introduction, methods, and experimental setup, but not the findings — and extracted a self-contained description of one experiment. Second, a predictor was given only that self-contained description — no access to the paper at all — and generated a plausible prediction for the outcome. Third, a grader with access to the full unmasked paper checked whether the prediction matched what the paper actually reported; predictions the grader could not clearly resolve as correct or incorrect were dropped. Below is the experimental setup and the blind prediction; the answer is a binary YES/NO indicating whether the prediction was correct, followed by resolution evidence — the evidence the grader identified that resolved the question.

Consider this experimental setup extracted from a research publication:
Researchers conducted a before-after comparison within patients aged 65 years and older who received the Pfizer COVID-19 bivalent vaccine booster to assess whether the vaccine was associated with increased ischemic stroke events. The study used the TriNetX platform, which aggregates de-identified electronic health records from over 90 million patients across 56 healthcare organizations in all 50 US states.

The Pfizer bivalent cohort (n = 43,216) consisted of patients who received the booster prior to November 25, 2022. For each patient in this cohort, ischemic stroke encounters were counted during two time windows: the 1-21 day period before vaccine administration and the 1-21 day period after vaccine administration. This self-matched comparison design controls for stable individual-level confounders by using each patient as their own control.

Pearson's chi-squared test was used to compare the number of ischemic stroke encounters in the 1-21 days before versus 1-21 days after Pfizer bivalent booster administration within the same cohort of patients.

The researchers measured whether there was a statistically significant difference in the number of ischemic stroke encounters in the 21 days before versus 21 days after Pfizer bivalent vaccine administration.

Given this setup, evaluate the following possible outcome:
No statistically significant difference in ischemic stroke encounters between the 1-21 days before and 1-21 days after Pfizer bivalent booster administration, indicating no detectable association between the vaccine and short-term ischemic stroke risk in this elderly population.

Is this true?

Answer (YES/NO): YES